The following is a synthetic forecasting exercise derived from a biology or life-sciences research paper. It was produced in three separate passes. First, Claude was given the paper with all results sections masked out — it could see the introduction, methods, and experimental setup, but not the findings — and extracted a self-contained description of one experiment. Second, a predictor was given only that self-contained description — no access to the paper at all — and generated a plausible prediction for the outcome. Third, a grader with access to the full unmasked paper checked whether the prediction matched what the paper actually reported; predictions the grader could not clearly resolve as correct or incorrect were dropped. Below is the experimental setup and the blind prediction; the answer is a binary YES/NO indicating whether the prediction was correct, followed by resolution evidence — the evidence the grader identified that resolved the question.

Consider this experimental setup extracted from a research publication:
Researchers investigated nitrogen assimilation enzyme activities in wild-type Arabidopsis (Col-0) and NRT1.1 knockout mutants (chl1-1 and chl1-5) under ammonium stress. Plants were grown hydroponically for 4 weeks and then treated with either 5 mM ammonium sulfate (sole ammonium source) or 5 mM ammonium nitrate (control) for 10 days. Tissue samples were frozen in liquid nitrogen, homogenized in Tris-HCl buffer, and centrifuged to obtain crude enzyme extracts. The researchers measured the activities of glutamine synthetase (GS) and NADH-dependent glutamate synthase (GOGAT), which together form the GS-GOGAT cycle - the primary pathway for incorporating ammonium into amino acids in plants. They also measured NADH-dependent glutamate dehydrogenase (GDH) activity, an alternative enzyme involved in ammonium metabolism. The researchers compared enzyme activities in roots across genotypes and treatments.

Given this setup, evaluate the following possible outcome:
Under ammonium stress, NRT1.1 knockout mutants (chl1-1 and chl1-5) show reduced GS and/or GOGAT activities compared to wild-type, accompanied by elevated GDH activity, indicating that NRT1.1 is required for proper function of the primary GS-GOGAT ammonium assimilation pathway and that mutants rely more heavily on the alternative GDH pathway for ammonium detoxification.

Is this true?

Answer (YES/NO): NO